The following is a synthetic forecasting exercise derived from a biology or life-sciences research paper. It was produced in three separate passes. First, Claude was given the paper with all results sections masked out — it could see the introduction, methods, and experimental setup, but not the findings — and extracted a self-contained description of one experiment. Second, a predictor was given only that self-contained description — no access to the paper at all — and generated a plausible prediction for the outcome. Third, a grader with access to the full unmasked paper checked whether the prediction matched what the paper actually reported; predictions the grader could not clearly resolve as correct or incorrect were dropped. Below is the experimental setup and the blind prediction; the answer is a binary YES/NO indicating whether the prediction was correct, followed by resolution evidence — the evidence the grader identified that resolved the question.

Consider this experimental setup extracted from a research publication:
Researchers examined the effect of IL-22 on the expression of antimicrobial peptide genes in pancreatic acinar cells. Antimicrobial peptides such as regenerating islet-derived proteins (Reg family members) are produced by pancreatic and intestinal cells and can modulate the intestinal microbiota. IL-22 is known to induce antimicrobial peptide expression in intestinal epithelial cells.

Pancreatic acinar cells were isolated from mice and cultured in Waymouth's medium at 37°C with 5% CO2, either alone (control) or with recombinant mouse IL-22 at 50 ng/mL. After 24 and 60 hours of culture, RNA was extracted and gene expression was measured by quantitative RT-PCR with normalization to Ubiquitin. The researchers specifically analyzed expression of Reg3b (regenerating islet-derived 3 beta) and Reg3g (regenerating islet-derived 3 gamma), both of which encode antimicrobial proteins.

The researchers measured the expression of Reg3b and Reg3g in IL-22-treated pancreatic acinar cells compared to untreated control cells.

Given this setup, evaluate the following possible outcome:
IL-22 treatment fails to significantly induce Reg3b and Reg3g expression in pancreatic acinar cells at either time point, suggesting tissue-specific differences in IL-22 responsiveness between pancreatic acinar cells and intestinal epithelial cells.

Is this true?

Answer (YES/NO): NO